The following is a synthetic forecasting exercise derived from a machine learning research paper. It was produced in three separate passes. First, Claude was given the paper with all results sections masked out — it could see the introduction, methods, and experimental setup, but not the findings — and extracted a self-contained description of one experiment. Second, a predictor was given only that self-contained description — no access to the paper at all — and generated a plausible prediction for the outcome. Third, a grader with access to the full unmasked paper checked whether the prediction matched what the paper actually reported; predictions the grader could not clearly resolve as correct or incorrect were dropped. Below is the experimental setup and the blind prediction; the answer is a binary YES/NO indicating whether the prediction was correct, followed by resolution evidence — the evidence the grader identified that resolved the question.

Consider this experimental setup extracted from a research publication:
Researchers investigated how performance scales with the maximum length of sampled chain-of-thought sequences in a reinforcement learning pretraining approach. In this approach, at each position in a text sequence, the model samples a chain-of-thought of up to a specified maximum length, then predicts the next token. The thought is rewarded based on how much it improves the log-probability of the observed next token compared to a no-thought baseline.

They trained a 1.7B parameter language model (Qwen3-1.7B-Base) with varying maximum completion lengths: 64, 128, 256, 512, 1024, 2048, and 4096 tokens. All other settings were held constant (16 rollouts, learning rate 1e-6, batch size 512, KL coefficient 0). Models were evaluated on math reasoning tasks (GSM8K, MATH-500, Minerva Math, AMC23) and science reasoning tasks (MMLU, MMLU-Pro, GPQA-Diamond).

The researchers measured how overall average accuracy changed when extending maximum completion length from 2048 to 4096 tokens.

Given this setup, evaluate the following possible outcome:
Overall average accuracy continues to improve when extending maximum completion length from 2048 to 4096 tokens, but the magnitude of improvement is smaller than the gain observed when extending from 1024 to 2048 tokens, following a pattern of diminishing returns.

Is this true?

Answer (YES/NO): YES